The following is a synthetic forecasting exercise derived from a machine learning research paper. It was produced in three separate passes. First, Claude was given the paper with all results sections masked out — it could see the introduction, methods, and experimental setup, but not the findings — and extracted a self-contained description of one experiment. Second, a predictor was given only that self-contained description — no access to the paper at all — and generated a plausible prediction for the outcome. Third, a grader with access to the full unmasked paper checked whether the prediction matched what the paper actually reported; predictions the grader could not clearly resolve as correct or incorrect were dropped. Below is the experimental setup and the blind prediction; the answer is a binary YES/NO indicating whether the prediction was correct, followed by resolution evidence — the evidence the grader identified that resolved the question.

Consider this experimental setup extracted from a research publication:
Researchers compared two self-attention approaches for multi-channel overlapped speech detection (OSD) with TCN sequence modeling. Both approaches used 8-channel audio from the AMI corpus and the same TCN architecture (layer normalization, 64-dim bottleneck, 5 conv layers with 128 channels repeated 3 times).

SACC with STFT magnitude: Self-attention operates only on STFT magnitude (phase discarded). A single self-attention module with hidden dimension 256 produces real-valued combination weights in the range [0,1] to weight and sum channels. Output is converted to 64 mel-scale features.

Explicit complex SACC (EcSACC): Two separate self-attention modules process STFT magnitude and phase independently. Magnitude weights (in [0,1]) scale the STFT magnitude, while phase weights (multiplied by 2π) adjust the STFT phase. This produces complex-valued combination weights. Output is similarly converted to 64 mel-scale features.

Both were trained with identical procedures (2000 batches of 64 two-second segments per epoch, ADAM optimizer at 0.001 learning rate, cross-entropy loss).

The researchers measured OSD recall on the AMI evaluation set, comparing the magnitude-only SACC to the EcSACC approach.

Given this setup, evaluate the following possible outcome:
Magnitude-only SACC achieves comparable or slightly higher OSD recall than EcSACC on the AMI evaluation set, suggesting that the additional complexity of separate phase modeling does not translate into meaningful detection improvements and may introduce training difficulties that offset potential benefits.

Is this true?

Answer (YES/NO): YES